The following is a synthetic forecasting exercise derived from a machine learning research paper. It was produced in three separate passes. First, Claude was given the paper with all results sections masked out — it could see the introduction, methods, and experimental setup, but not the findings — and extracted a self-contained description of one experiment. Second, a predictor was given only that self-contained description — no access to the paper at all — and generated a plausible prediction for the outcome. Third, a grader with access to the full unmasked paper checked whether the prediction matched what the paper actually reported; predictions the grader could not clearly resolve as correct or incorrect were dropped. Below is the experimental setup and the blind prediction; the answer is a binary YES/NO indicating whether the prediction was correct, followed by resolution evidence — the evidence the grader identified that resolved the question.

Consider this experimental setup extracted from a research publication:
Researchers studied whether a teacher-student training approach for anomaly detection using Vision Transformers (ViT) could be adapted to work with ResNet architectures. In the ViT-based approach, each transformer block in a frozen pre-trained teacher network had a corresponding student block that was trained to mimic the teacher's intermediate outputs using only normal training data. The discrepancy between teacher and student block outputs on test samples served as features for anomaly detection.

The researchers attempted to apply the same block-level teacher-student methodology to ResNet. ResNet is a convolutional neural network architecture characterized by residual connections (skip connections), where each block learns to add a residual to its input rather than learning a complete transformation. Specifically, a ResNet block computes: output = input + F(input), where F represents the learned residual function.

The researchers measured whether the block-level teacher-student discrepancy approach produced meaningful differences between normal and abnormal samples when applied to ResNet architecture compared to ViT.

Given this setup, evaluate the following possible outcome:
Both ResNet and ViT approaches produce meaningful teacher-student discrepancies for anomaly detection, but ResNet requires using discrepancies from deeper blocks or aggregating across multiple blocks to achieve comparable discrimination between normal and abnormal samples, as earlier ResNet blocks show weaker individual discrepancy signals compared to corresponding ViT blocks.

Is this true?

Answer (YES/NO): NO